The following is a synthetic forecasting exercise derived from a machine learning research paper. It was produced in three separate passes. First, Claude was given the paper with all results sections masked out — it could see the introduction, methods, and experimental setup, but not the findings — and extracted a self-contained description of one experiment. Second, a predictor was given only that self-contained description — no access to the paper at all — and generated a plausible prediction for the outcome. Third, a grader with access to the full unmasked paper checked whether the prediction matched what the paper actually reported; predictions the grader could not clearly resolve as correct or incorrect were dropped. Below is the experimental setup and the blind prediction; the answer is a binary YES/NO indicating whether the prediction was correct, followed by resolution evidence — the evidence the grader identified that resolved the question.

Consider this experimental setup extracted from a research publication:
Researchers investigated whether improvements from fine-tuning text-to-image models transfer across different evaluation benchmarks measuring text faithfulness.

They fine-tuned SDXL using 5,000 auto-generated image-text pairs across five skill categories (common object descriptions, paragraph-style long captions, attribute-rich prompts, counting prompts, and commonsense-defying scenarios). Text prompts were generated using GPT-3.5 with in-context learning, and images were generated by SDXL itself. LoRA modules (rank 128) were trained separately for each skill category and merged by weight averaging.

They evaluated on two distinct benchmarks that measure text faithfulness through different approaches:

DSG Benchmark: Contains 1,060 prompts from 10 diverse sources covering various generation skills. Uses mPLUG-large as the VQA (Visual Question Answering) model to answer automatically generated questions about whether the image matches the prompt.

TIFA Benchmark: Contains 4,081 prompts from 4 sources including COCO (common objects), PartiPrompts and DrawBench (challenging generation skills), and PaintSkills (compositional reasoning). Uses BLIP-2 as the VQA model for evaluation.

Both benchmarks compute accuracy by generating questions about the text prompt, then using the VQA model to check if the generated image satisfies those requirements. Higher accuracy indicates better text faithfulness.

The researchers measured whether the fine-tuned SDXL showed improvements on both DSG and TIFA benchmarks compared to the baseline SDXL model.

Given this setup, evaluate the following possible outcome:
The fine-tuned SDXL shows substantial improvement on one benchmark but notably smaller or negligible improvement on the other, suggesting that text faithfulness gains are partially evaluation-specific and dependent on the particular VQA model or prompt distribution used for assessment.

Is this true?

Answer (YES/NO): NO